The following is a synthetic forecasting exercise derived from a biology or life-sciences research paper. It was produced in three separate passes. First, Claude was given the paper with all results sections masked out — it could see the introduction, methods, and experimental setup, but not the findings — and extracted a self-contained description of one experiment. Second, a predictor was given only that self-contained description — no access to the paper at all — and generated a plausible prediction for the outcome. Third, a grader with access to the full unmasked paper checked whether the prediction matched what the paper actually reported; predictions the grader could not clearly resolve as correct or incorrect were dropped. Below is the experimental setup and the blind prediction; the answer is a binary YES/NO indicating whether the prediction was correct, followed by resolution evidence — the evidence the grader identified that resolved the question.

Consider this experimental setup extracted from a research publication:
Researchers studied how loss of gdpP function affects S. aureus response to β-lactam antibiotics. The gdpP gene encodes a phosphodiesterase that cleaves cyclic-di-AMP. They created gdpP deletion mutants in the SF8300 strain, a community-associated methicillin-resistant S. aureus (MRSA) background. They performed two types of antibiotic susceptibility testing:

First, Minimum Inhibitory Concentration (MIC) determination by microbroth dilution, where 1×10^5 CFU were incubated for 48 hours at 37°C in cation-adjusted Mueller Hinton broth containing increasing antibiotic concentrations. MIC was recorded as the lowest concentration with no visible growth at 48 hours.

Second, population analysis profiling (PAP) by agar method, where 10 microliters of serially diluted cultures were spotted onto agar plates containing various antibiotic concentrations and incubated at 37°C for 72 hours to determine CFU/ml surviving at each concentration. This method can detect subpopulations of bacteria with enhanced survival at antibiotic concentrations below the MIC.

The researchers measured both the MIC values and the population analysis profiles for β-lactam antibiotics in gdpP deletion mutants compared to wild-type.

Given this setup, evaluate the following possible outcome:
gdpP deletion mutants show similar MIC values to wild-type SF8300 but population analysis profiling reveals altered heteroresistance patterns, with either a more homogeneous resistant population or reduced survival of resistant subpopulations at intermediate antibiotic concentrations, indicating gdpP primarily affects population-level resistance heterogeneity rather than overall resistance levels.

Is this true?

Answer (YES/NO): NO